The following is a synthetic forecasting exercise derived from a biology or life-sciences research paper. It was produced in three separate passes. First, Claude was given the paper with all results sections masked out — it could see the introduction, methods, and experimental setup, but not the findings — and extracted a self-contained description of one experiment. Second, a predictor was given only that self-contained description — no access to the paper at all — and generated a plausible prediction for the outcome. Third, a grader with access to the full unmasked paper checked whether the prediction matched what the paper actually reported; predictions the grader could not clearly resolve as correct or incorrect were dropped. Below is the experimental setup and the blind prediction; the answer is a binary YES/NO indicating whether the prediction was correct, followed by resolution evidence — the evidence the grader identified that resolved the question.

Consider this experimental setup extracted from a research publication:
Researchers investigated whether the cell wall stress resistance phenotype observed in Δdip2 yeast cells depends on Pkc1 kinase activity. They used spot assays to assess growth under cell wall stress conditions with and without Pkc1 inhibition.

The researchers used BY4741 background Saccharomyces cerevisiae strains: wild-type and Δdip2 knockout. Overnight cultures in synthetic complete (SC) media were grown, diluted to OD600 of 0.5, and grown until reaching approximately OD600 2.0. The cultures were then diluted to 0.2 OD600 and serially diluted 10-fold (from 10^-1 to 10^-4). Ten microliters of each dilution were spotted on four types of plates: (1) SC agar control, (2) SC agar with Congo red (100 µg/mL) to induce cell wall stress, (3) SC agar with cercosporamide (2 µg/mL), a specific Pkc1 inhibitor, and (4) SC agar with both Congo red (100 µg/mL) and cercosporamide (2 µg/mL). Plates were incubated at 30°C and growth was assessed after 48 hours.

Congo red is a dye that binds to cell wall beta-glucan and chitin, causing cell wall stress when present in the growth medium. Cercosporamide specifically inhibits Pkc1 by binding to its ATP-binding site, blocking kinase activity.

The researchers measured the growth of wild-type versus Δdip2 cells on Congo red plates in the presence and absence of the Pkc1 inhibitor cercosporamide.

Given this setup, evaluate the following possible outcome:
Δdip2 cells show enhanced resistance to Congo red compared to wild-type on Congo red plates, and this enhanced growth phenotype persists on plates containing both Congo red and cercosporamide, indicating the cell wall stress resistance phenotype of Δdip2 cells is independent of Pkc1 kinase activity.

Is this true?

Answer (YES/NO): NO